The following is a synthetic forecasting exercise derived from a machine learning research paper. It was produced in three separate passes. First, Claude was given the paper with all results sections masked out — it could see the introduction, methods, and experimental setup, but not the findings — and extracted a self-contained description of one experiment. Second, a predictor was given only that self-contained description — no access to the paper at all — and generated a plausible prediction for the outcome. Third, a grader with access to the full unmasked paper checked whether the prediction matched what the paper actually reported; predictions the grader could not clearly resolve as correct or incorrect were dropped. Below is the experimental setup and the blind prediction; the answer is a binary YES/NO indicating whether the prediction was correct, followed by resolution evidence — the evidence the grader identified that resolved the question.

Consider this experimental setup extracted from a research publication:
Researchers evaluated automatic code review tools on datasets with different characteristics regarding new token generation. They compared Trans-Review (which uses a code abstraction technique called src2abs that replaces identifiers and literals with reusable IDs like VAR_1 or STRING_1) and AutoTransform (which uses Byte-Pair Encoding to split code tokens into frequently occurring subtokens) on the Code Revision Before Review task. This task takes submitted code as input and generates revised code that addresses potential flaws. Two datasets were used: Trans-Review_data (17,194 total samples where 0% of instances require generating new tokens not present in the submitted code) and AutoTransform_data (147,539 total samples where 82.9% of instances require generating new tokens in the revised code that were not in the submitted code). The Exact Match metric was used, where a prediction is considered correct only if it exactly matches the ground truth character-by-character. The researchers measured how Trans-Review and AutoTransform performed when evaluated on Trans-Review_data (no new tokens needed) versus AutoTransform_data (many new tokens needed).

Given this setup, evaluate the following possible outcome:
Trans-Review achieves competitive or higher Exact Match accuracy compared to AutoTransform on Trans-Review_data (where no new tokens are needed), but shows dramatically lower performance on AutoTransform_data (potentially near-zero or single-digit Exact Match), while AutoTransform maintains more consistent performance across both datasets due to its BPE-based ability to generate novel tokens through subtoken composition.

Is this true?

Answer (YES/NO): NO